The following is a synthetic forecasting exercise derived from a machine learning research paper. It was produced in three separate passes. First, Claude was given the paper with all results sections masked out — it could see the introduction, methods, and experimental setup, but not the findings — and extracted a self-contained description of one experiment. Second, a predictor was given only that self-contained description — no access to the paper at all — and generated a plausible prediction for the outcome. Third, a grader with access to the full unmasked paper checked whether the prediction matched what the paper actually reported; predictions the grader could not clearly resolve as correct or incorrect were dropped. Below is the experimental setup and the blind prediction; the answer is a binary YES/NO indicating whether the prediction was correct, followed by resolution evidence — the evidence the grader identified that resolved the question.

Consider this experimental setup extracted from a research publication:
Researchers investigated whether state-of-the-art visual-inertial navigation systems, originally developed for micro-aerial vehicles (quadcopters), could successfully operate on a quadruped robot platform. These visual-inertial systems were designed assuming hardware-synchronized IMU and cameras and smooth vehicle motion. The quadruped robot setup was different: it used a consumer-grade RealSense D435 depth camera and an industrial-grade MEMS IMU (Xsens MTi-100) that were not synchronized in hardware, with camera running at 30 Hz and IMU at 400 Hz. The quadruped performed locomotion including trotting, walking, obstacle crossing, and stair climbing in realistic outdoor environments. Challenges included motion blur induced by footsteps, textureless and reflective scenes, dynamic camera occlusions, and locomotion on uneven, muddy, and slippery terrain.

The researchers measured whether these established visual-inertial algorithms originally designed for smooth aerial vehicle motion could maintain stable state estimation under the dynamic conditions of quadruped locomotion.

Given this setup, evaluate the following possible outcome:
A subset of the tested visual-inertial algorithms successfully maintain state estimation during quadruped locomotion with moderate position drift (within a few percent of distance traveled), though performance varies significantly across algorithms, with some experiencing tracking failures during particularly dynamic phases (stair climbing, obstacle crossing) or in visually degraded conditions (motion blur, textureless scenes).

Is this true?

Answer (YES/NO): NO